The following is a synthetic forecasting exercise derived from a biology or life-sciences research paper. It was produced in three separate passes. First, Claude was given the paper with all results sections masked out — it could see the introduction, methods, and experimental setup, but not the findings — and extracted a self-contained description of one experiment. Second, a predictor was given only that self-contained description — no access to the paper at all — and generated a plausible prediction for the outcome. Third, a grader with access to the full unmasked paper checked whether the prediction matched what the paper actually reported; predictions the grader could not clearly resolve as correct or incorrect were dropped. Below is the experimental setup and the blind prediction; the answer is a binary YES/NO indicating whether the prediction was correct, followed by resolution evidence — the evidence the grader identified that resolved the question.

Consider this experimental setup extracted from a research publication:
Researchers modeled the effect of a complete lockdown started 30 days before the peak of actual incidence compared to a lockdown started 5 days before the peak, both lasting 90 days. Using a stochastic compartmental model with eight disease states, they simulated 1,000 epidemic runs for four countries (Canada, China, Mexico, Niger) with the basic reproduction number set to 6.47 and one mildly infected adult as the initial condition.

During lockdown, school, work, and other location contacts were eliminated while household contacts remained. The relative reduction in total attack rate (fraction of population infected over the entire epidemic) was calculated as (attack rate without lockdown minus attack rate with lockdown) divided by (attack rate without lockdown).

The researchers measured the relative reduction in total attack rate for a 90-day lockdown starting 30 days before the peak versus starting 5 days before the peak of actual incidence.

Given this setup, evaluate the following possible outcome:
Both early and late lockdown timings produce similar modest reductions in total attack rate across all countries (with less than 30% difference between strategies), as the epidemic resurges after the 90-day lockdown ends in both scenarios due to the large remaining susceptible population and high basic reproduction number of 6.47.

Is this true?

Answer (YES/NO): NO